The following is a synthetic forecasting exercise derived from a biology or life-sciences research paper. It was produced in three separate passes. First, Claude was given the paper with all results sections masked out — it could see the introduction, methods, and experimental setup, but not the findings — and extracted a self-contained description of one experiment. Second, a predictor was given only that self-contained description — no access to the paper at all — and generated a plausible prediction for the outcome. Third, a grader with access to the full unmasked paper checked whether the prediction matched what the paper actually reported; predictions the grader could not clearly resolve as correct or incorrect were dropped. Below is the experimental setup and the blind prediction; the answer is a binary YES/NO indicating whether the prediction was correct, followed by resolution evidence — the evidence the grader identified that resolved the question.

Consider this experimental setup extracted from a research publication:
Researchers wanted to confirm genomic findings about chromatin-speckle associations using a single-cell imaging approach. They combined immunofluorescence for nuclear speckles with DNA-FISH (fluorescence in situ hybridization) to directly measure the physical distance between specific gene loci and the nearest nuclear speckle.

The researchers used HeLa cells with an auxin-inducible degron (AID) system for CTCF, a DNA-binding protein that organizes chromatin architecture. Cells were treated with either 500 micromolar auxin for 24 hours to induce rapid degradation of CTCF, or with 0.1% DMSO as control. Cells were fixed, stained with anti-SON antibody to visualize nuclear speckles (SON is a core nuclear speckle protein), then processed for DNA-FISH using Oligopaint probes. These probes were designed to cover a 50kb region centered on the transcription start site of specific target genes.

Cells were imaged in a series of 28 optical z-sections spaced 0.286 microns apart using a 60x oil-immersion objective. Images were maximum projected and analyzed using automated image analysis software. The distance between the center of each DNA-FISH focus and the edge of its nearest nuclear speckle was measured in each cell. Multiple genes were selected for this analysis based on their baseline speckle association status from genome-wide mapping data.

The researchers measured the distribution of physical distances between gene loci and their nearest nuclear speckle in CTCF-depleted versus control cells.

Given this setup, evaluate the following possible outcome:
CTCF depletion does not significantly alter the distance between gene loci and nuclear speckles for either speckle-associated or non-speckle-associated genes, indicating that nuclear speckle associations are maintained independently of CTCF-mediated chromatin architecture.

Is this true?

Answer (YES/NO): NO